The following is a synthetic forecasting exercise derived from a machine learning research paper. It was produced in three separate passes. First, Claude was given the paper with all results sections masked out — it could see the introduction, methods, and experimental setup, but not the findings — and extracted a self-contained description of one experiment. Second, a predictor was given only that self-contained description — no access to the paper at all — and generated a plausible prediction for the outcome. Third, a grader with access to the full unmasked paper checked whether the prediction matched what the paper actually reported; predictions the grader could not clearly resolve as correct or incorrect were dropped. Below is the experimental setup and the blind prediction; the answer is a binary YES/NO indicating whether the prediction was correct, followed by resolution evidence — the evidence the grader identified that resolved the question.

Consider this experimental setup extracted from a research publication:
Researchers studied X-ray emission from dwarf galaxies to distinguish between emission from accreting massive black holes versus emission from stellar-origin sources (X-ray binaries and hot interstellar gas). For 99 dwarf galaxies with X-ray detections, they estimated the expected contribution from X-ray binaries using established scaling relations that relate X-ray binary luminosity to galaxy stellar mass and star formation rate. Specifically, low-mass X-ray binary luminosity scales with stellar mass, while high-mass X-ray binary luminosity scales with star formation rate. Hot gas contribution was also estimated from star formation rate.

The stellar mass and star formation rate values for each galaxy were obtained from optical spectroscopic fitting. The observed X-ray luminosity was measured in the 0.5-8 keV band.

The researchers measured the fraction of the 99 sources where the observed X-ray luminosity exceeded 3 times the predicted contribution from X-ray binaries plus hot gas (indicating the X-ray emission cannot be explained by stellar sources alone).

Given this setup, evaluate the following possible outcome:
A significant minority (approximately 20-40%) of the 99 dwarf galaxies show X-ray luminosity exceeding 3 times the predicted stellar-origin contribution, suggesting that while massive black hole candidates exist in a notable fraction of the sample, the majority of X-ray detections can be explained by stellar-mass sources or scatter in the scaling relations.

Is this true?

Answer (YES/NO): NO